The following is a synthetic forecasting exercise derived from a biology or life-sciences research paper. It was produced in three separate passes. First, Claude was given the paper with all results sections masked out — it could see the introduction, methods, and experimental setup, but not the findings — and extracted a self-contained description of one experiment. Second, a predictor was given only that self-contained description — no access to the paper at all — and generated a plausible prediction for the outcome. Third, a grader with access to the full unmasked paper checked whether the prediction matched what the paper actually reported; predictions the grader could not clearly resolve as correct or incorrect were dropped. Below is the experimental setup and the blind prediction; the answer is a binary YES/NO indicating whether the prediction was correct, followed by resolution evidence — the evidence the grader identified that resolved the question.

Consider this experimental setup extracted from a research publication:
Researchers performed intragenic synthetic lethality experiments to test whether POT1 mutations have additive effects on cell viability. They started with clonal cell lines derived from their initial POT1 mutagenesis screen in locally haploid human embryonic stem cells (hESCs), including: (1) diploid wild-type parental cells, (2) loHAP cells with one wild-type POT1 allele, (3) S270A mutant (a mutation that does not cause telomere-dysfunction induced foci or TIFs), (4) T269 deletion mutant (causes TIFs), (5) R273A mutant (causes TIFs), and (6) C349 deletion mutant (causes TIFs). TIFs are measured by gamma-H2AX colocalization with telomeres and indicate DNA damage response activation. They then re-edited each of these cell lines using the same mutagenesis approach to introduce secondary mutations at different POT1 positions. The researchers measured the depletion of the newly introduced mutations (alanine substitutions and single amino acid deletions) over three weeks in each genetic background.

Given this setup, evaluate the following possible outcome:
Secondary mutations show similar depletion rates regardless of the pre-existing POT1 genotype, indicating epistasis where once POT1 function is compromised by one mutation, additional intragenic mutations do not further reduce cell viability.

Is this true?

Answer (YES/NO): NO